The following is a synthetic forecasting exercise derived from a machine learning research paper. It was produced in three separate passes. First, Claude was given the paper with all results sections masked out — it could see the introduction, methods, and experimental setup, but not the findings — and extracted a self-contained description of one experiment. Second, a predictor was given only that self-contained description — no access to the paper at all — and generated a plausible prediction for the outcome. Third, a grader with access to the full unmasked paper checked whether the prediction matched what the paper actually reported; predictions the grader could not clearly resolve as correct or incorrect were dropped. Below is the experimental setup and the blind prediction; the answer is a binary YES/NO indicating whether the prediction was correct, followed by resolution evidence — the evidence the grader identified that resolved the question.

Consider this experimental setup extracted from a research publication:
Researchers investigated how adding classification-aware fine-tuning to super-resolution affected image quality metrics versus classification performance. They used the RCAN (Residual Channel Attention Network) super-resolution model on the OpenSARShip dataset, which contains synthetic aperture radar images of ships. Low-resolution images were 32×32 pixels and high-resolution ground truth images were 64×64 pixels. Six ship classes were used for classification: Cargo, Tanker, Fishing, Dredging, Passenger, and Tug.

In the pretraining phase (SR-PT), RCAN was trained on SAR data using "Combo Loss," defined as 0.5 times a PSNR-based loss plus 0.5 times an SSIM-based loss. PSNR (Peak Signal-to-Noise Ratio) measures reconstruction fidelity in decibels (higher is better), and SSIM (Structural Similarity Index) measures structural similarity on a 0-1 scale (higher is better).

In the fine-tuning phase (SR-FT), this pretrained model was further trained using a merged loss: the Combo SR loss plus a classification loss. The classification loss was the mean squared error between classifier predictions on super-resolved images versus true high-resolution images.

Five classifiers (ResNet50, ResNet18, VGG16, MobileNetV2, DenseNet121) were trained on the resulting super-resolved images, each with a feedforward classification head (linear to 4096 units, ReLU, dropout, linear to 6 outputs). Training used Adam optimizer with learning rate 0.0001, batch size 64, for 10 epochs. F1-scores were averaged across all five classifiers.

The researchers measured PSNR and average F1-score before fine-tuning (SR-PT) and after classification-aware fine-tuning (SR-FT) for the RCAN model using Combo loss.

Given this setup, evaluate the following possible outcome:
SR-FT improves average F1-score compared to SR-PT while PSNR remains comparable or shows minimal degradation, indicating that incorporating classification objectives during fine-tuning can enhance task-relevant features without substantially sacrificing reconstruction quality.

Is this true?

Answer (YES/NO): NO